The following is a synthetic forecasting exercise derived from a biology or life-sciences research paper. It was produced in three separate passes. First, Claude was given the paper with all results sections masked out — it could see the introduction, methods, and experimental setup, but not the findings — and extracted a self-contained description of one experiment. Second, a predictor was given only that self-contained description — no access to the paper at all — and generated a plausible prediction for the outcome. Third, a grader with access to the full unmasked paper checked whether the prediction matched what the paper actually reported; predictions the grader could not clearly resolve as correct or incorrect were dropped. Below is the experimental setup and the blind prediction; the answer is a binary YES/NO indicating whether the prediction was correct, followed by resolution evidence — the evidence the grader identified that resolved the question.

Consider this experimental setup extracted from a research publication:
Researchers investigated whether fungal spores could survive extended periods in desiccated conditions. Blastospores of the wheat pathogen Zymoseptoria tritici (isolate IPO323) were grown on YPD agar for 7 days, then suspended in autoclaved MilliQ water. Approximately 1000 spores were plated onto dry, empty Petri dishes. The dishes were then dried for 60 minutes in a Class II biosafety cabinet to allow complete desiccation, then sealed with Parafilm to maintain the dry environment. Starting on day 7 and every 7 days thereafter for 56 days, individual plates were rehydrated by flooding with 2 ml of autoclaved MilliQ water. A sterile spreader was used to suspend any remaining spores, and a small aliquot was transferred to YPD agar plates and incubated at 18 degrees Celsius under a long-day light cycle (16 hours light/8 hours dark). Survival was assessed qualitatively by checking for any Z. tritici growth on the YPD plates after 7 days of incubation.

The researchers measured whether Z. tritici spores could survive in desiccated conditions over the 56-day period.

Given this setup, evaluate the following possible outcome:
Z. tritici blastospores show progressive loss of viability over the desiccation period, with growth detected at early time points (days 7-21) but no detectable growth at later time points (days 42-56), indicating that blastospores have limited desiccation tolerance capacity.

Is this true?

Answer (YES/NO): NO